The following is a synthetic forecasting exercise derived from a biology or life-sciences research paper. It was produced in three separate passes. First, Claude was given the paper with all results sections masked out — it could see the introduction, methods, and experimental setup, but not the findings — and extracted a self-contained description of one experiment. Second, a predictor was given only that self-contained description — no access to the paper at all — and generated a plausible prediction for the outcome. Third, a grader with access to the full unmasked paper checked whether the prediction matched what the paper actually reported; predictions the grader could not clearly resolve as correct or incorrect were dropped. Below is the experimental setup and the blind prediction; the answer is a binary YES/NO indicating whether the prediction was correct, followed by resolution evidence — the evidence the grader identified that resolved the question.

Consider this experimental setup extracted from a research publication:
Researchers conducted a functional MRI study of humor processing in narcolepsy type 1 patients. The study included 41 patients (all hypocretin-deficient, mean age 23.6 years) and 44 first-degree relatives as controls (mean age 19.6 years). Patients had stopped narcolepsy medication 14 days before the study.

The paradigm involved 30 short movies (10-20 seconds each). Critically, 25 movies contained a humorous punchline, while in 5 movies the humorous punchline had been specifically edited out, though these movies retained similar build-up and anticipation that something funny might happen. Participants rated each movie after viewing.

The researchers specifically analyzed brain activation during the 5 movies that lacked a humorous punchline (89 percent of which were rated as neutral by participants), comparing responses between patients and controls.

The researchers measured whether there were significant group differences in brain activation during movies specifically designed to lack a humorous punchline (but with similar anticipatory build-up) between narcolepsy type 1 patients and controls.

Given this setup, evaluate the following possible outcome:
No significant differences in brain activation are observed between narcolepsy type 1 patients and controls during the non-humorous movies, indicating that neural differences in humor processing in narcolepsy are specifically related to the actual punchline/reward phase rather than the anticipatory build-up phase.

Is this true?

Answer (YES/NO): YES